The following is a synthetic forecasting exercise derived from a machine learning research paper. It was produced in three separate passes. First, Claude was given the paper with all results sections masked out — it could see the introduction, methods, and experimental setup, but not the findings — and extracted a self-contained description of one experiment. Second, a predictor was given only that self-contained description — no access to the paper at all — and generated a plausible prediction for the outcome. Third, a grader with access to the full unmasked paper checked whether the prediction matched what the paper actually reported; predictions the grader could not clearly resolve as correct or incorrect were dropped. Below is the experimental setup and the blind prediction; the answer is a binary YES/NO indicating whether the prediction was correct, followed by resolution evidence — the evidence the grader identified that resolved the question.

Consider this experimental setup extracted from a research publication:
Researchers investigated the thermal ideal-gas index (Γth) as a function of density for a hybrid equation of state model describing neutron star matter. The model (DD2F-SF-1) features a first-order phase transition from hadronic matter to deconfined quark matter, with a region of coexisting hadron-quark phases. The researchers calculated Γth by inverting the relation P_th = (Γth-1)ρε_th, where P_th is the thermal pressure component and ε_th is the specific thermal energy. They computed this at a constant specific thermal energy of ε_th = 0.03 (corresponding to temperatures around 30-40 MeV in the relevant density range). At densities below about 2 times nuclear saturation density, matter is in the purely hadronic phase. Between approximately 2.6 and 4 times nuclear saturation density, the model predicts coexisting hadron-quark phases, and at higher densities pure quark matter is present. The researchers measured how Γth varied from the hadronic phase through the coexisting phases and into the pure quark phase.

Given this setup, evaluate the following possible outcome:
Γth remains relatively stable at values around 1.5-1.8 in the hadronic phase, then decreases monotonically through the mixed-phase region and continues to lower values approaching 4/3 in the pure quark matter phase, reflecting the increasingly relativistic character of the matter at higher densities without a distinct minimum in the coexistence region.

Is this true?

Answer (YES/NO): NO